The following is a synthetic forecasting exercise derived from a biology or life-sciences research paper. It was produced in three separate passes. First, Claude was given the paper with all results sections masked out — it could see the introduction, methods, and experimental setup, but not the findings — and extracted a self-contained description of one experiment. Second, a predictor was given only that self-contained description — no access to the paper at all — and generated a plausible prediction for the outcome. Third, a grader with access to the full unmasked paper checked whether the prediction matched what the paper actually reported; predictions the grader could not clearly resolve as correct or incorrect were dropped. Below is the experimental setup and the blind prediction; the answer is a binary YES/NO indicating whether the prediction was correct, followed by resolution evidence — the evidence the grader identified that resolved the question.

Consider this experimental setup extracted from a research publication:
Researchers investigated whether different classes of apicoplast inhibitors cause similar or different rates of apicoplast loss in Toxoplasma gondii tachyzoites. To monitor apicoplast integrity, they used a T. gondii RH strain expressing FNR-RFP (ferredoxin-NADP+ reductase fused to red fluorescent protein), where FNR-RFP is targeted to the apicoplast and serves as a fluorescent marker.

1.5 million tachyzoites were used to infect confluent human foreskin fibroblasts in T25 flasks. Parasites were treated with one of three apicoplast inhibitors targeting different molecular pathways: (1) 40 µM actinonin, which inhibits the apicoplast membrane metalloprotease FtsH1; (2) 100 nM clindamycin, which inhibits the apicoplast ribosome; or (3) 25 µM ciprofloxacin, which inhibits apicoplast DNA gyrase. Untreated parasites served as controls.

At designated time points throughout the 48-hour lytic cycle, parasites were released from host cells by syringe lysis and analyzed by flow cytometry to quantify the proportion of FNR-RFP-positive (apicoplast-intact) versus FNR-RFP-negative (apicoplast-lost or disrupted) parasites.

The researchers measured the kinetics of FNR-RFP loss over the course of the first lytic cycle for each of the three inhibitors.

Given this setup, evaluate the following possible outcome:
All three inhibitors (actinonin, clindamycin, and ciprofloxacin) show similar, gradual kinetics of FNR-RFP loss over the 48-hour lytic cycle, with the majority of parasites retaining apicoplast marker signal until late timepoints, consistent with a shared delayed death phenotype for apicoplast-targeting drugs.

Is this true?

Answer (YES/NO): NO